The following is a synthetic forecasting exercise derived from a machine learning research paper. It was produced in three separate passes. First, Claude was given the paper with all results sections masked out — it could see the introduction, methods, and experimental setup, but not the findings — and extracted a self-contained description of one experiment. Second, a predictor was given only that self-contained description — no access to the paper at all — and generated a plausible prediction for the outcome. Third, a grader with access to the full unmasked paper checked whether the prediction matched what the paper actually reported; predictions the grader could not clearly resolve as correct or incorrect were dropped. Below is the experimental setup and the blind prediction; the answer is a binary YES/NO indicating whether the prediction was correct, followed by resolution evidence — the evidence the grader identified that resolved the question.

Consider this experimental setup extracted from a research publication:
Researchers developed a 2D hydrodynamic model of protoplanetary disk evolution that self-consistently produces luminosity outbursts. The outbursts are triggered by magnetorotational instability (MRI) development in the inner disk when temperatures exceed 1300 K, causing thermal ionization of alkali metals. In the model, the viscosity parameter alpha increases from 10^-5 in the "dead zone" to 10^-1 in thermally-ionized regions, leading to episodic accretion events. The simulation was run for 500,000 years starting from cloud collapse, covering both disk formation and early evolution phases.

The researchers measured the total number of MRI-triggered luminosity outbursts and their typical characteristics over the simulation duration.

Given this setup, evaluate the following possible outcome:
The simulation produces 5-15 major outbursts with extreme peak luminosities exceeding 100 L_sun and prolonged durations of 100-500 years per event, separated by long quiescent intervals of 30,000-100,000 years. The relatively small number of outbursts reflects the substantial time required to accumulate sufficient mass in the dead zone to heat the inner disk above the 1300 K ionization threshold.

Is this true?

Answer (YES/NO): NO